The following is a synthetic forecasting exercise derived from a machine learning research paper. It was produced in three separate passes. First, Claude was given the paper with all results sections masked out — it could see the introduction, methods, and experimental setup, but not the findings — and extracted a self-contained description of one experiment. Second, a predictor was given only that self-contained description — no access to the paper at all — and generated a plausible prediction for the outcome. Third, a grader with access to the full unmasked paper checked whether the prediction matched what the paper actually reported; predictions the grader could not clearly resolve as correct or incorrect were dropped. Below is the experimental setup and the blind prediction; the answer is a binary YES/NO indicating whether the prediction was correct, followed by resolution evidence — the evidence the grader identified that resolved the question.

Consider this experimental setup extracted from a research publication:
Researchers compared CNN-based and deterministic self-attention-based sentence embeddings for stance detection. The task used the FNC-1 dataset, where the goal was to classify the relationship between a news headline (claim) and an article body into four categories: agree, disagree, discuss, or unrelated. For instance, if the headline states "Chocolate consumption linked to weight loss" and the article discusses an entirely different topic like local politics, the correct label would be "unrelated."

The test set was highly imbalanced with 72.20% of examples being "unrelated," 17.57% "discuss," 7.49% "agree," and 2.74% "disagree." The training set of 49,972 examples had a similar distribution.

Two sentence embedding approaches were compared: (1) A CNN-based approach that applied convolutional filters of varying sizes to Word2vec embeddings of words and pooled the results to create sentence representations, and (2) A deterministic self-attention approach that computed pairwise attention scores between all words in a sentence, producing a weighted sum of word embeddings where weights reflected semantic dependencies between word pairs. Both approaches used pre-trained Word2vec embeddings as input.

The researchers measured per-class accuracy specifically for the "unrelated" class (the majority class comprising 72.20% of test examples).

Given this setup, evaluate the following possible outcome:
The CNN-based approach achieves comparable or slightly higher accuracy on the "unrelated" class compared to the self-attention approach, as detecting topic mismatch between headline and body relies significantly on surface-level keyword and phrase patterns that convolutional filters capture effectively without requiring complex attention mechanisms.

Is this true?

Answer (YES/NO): NO